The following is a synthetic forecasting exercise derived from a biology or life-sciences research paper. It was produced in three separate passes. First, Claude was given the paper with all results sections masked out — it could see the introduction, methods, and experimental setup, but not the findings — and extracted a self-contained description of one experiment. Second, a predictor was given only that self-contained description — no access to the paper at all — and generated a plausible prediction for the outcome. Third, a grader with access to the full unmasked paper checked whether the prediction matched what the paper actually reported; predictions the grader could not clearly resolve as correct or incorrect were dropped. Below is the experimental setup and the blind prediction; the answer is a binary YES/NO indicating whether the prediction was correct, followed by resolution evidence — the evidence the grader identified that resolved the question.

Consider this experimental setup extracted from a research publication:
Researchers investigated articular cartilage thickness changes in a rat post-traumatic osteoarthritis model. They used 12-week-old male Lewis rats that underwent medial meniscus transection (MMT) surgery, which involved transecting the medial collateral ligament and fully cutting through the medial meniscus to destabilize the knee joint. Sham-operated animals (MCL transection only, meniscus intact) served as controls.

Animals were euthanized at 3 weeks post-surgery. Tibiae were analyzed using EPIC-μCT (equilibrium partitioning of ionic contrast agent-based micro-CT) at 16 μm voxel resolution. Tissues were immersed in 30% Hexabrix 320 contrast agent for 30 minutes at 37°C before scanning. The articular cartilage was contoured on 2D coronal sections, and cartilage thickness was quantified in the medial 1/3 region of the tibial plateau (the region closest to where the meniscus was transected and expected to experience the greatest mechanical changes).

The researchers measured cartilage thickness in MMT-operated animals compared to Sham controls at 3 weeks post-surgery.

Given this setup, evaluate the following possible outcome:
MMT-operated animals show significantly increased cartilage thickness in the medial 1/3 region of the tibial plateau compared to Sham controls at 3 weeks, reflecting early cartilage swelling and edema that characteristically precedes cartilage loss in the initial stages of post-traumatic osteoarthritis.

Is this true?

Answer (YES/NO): YES